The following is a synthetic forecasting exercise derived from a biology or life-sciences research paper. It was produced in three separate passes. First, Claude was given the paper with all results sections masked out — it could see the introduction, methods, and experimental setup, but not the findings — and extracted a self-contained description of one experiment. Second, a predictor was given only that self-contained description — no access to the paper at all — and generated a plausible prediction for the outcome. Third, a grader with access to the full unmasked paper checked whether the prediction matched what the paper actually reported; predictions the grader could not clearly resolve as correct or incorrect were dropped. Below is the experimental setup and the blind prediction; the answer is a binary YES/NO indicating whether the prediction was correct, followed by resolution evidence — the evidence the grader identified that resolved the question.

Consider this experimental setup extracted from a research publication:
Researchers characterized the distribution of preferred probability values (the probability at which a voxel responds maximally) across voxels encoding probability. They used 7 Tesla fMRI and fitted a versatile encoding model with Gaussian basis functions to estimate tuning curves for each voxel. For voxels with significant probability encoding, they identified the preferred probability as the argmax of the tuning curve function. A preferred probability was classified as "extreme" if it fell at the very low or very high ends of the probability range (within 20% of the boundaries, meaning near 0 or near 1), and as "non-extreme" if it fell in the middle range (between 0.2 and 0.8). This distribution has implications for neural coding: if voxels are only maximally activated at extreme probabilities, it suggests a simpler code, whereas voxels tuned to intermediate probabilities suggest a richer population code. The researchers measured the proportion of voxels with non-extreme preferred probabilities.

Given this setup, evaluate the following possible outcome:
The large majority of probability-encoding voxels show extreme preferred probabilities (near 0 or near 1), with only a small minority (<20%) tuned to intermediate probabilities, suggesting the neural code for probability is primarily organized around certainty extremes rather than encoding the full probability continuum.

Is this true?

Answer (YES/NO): NO